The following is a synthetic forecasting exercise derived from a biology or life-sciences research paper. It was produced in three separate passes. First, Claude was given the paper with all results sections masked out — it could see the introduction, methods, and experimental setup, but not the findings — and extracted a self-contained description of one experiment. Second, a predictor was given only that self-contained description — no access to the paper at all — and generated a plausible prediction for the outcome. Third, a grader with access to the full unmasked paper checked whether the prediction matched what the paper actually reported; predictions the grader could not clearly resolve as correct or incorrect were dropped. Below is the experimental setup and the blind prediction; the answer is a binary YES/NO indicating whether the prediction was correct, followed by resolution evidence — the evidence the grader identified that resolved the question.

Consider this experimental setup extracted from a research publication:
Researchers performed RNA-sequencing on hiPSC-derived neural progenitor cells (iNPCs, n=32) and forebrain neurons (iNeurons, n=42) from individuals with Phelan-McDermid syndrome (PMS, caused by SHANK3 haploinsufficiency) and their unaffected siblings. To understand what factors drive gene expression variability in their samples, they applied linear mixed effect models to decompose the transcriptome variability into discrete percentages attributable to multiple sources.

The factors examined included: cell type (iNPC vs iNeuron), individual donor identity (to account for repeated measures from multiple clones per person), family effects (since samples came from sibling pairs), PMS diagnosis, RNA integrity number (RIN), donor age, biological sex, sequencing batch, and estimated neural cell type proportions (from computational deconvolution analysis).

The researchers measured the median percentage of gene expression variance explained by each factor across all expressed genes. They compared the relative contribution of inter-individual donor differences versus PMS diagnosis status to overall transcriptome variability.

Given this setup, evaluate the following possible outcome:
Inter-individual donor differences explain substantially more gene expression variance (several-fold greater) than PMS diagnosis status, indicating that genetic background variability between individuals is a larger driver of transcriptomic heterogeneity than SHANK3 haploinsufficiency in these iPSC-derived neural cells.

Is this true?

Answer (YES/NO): YES